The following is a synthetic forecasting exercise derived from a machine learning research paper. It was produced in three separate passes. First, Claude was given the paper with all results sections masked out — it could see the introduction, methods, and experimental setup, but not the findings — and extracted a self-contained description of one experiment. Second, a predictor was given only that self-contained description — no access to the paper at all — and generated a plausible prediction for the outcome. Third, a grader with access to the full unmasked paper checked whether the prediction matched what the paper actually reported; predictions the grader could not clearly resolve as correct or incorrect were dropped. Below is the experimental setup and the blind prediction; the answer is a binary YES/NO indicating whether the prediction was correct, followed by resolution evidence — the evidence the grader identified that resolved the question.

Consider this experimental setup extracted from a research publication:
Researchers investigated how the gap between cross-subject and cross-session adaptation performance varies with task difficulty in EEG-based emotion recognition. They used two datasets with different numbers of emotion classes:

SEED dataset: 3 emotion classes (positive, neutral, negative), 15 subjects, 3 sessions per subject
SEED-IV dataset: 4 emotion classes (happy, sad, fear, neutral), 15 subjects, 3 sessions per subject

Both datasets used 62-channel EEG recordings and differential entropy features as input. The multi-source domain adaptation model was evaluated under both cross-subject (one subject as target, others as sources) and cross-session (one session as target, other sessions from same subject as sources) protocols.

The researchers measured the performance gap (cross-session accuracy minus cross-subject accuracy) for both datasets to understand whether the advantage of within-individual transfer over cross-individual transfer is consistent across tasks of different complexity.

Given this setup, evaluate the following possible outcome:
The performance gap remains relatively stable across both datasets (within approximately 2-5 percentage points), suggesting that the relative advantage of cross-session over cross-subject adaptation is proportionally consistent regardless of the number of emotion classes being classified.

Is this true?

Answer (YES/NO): NO